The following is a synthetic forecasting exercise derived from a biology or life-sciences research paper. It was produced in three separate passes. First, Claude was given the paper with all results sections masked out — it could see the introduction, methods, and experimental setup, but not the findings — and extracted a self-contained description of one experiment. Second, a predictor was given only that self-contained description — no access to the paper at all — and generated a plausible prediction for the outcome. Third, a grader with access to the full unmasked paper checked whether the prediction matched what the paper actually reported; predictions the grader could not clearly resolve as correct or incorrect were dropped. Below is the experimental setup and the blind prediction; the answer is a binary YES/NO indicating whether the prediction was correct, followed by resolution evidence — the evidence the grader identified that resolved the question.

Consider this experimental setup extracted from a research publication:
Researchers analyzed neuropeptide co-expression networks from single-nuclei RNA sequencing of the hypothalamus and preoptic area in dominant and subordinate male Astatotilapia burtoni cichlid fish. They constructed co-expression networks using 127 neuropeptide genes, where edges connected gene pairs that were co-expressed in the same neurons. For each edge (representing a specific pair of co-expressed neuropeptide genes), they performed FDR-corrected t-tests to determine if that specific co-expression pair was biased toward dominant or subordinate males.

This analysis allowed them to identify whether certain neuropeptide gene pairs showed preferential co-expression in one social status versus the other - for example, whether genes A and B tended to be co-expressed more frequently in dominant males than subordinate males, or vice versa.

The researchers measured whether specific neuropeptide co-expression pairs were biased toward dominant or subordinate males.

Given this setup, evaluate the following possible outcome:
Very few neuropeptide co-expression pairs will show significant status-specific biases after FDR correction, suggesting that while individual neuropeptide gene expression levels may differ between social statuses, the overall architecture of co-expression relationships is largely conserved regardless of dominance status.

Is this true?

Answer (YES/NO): NO